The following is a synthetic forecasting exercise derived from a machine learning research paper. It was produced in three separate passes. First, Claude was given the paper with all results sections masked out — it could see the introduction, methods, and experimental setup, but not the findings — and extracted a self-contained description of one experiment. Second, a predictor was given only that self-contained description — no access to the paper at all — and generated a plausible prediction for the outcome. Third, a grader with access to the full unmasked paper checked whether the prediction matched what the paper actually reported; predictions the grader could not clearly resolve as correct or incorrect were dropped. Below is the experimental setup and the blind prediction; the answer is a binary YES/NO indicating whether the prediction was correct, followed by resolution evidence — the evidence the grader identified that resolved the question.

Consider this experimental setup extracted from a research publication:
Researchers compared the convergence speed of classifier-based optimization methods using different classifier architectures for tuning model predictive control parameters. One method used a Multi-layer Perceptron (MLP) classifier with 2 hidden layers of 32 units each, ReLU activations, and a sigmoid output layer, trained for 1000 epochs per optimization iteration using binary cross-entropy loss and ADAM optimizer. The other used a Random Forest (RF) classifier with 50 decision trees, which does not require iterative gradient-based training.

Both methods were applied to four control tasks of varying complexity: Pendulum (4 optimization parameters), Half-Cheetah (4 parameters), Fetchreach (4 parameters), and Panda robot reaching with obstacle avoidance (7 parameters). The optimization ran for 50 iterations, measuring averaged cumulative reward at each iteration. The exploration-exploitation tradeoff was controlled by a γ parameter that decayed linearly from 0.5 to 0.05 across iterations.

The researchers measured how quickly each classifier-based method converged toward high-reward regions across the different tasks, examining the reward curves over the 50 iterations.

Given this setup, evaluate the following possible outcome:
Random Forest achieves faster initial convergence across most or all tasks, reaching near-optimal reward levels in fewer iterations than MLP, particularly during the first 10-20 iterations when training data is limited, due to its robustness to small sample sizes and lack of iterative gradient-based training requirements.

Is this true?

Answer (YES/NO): NO